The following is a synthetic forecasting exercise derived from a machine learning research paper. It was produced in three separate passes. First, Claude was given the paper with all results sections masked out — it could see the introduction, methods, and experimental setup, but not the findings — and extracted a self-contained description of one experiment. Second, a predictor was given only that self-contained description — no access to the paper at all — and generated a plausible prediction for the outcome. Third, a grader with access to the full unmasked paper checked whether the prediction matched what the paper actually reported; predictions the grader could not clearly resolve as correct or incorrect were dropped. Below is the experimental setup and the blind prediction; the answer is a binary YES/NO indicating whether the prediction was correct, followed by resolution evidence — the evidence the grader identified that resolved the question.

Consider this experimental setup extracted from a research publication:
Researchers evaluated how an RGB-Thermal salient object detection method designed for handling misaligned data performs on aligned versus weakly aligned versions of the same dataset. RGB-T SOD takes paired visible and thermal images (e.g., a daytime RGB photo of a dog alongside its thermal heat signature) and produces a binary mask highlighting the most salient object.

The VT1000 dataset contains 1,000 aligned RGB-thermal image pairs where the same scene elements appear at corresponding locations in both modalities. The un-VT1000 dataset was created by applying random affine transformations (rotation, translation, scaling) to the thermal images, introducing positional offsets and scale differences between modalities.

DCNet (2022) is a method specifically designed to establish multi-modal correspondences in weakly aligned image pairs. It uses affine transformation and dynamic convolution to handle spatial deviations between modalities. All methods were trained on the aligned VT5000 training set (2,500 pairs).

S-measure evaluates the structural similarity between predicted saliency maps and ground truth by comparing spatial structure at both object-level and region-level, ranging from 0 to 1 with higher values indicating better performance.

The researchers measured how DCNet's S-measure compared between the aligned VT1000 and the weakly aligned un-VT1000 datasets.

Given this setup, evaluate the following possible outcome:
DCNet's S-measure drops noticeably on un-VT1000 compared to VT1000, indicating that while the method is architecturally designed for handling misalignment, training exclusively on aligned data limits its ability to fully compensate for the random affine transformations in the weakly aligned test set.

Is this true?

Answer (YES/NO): NO